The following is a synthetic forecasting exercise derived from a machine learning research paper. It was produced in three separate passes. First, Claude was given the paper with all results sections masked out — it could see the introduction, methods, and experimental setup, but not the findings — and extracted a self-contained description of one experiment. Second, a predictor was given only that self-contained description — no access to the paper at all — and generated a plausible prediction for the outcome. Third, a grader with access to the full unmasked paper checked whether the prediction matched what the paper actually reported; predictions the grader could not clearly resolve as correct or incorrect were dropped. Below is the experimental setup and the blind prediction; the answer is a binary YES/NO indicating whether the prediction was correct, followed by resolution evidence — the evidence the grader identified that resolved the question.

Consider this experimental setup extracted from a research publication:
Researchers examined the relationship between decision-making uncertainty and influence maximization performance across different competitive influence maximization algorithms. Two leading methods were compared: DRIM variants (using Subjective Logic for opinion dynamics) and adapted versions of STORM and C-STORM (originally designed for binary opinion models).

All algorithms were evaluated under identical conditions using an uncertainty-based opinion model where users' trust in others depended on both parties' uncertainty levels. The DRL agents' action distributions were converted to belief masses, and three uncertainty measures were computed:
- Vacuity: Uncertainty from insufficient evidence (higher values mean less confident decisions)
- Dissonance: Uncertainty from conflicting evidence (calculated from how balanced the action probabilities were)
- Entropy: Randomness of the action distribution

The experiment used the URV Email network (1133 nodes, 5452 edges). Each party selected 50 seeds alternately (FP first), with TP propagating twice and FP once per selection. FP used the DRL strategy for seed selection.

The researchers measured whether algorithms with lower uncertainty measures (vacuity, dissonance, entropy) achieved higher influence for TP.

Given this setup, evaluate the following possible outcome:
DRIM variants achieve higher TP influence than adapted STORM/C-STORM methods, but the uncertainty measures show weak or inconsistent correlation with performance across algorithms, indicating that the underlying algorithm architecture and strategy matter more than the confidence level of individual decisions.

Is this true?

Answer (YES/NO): NO